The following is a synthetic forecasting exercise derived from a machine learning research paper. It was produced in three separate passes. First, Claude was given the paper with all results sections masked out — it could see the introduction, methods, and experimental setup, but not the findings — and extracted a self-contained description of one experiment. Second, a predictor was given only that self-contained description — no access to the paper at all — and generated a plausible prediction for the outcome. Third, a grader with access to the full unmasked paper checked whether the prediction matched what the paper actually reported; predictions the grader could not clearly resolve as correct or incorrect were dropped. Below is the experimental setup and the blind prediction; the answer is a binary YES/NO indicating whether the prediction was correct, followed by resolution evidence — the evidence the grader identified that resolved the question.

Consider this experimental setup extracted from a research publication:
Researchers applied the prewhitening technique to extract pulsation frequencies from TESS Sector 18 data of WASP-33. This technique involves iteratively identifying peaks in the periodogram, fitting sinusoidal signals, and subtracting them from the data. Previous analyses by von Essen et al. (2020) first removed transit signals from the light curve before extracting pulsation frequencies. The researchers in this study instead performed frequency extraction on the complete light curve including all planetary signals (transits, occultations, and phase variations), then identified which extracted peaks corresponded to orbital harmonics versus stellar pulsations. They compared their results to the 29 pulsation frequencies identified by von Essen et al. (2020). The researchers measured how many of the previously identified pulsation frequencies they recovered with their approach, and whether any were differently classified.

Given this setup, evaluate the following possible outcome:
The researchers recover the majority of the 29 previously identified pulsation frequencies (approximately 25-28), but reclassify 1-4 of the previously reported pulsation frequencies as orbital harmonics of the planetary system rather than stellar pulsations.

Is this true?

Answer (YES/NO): YES